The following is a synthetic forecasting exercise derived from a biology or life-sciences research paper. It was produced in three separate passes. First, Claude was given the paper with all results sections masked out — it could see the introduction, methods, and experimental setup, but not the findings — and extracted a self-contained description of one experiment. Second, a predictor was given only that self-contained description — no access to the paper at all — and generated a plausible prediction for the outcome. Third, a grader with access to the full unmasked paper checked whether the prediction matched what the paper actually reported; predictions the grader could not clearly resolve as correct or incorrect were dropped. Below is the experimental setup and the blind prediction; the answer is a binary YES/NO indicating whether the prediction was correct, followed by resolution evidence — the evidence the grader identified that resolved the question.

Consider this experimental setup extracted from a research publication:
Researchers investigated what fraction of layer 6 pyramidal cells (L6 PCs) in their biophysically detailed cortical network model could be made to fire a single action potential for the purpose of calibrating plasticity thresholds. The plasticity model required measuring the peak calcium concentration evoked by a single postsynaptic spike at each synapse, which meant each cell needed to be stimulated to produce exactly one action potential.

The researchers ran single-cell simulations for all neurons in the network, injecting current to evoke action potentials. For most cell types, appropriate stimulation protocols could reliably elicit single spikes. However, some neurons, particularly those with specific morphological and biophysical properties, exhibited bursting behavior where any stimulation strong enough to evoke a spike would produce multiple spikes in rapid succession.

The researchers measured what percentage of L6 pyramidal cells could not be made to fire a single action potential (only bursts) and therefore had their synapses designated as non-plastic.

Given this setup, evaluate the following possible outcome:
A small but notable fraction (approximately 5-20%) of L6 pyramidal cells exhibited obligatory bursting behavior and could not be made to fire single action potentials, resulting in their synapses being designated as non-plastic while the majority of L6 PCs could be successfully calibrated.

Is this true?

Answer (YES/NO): YES